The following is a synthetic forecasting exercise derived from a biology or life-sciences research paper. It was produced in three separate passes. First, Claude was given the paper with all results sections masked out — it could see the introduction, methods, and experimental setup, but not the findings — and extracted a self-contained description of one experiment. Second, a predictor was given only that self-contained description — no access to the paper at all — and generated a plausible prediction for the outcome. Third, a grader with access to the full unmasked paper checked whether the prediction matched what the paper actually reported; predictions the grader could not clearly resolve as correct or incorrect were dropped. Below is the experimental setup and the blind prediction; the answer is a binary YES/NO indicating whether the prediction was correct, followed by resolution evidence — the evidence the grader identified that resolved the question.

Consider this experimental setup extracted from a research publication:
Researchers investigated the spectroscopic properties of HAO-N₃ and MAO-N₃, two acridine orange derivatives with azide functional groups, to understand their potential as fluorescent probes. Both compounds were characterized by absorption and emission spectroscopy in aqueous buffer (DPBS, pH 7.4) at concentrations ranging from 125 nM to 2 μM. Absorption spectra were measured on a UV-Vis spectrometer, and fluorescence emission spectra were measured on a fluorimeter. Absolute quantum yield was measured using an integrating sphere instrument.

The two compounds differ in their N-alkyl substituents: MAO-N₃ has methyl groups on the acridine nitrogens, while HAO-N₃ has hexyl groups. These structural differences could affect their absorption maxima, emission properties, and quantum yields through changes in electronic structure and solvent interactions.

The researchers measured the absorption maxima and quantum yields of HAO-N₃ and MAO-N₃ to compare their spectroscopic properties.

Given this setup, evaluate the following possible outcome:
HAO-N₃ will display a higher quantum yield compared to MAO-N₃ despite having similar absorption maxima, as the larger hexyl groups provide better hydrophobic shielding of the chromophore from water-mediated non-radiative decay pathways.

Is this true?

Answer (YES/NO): NO